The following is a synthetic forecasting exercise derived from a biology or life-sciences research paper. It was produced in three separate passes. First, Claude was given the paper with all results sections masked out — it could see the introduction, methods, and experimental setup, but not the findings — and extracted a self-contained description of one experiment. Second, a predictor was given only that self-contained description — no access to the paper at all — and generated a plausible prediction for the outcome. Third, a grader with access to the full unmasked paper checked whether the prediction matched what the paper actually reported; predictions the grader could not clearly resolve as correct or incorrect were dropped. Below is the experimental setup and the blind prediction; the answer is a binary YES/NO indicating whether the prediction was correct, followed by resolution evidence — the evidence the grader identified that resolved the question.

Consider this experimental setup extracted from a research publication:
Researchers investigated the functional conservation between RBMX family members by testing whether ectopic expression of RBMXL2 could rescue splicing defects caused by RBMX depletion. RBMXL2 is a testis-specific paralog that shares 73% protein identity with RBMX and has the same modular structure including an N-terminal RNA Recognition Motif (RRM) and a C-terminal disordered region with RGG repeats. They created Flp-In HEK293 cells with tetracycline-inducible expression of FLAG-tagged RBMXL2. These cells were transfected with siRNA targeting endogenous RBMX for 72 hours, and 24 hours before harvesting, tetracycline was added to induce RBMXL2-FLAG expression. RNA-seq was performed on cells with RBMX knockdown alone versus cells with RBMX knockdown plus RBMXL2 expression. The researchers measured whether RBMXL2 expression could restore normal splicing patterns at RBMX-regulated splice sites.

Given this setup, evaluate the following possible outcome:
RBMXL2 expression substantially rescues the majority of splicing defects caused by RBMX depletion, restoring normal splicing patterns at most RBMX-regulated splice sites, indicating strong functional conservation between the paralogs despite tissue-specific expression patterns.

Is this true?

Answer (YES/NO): YES